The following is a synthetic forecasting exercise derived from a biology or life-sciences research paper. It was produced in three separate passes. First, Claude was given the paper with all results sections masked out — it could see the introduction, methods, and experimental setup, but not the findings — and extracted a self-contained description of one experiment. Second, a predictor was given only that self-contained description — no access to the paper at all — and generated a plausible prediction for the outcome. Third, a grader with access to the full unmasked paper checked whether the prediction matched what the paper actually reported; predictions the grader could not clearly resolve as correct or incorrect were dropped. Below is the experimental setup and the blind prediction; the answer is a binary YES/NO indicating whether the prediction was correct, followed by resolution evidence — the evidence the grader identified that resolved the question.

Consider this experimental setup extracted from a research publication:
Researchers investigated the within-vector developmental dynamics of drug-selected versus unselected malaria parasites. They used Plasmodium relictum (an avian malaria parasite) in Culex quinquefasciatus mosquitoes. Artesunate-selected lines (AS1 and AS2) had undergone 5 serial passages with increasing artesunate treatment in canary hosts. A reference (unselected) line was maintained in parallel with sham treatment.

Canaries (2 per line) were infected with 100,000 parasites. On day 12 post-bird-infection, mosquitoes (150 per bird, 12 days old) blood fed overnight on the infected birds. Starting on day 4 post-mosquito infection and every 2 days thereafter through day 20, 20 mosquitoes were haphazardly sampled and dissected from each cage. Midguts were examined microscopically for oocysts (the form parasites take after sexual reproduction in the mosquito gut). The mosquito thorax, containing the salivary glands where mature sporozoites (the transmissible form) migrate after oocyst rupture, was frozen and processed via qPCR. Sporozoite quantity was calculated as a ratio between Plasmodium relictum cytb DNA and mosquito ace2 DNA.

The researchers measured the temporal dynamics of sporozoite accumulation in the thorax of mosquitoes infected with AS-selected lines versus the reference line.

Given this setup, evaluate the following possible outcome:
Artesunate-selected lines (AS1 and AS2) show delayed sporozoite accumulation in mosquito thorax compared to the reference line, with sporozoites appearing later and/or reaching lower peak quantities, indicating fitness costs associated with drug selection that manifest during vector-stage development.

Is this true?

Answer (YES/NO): NO